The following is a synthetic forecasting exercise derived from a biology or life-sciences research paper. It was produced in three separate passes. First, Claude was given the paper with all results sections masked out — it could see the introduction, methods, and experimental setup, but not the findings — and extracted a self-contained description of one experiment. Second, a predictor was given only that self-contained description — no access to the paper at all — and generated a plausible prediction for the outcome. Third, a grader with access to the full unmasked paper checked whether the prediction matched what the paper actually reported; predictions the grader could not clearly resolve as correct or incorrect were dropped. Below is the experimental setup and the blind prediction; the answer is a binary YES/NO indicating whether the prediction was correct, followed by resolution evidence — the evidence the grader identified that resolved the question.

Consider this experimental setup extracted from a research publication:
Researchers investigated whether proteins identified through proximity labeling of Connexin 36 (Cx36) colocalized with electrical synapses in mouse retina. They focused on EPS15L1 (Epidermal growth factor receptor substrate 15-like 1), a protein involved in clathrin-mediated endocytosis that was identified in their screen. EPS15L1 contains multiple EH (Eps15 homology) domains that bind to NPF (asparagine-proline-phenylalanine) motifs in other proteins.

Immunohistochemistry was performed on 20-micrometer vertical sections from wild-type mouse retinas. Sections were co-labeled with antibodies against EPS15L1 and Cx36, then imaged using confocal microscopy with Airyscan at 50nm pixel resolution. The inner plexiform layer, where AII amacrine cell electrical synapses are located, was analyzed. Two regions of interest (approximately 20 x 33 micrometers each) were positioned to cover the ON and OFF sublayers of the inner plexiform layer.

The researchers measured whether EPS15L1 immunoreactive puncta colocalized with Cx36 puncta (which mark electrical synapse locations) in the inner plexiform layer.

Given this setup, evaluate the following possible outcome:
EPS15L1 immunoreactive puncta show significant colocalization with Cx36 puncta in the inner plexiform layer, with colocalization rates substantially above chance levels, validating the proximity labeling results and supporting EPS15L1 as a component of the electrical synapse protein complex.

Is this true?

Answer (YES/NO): YES